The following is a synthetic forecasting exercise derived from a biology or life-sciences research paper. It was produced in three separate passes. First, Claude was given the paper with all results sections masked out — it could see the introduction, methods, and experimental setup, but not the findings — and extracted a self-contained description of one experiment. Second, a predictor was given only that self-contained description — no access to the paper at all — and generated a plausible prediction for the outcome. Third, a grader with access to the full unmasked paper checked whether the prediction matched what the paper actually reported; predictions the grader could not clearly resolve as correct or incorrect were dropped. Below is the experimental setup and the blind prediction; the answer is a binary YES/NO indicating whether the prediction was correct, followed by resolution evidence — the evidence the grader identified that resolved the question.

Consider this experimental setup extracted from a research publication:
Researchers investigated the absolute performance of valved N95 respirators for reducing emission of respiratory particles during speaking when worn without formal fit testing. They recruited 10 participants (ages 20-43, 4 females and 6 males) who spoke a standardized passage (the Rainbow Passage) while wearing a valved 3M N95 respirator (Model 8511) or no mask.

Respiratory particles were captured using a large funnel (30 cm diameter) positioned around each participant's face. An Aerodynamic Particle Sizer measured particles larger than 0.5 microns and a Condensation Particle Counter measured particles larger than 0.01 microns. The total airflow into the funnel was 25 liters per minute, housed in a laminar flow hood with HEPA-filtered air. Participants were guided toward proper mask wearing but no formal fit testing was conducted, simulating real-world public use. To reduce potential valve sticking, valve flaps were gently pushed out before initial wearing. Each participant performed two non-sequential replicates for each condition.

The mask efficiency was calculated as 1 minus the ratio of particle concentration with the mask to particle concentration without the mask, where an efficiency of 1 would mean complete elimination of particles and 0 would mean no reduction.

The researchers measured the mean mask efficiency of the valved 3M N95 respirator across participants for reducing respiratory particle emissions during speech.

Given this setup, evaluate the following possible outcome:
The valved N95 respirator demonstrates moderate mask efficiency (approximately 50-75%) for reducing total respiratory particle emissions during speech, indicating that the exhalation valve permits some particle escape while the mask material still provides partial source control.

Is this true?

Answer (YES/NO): NO